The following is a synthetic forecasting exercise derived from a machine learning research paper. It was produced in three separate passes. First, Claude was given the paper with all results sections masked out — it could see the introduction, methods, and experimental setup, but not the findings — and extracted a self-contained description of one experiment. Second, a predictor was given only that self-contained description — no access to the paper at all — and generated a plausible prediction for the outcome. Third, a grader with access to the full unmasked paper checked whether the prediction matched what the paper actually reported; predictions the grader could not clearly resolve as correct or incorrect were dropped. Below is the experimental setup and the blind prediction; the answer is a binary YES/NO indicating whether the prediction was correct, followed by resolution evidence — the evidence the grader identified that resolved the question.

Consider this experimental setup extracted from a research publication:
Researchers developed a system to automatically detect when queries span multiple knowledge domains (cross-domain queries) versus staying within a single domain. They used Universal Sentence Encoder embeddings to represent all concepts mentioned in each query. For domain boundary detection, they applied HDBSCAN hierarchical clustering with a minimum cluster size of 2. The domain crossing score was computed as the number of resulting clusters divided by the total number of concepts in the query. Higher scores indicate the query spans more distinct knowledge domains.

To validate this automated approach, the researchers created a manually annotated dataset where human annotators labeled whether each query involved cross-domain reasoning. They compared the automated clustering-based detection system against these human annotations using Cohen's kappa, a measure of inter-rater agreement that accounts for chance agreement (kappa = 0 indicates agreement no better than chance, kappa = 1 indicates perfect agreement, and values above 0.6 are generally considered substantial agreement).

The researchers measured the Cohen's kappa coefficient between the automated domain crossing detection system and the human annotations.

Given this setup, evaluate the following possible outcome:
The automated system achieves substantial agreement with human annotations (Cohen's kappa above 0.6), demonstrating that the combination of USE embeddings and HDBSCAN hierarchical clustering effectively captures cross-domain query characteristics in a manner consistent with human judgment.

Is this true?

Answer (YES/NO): YES